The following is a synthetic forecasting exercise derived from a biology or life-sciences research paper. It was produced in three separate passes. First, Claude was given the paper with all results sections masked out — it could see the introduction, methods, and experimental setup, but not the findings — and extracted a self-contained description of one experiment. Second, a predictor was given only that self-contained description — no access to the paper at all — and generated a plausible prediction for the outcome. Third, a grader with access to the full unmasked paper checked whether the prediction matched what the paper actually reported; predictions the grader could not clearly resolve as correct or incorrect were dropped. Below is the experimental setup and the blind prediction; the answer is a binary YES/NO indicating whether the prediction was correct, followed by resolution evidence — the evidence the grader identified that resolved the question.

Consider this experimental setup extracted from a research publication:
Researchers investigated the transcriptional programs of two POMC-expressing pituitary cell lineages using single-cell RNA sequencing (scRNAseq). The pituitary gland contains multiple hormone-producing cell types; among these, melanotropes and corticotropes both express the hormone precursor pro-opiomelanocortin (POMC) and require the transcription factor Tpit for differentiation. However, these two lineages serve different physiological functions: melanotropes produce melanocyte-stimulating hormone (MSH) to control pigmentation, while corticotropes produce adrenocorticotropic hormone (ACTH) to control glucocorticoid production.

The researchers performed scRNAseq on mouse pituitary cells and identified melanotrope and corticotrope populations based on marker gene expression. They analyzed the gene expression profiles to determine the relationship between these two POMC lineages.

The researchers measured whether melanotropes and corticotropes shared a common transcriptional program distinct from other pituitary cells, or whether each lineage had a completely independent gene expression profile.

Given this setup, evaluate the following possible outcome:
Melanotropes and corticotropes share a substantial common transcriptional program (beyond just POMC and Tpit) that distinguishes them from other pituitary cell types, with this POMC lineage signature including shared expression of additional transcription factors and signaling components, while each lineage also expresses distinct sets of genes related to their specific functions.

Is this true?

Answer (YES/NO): YES